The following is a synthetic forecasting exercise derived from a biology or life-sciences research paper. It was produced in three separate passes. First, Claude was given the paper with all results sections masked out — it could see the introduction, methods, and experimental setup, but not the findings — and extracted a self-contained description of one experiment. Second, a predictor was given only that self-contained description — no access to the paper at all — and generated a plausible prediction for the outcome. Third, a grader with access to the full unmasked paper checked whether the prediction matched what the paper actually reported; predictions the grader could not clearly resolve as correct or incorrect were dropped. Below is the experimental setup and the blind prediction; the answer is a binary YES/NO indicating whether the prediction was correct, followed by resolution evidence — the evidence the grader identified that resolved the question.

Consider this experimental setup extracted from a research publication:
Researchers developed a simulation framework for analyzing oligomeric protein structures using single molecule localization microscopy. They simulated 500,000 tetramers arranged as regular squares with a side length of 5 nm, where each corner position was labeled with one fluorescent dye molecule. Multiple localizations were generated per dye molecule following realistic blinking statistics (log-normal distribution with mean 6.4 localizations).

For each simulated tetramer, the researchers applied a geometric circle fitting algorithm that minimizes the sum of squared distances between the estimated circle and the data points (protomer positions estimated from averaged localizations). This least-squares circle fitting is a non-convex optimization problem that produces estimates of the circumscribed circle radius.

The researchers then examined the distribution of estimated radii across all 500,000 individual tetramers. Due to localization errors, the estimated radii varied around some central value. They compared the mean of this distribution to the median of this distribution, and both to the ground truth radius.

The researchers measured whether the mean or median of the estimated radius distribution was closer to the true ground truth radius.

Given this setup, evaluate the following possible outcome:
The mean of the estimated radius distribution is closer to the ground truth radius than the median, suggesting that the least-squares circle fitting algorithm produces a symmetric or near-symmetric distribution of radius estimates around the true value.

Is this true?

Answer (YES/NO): NO